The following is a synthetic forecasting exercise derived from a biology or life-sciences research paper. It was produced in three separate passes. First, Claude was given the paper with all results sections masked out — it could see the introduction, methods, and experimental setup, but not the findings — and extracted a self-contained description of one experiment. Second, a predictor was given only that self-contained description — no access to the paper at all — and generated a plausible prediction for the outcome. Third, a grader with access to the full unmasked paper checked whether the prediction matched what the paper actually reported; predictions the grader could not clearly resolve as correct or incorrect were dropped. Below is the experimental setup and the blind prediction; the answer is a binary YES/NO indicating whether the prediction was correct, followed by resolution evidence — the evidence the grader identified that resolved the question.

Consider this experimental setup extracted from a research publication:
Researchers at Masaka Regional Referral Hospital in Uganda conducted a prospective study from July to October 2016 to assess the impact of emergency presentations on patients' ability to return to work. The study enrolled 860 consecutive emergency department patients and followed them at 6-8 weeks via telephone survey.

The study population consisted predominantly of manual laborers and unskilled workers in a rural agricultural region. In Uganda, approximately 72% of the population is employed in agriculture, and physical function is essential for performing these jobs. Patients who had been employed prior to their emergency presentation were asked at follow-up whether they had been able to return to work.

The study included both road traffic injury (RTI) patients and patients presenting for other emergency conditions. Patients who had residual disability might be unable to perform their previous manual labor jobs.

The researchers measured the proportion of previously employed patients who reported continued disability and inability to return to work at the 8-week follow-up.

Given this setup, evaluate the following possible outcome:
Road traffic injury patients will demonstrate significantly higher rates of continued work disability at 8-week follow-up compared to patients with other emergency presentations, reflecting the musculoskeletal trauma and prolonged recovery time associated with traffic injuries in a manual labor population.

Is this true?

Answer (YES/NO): YES